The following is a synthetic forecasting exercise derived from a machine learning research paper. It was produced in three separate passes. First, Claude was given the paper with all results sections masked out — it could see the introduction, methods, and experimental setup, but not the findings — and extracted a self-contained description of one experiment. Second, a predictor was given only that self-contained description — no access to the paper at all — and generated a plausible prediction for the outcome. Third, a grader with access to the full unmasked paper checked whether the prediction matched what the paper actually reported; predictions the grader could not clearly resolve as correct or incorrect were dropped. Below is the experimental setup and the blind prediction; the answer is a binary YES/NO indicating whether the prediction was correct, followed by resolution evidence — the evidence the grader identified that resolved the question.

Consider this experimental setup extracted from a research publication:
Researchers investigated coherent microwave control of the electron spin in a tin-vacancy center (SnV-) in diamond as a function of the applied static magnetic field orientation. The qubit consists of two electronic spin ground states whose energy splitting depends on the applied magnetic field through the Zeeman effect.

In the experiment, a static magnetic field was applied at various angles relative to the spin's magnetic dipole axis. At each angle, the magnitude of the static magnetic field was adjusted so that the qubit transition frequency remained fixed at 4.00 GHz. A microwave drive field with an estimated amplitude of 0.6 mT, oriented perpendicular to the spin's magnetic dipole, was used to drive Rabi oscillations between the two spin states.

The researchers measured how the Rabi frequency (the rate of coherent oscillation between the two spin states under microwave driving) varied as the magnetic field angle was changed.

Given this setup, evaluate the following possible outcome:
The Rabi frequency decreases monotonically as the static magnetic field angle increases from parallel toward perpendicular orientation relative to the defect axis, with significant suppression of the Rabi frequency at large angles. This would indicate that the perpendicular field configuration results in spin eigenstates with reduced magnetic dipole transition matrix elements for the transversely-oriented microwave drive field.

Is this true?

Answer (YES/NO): NO